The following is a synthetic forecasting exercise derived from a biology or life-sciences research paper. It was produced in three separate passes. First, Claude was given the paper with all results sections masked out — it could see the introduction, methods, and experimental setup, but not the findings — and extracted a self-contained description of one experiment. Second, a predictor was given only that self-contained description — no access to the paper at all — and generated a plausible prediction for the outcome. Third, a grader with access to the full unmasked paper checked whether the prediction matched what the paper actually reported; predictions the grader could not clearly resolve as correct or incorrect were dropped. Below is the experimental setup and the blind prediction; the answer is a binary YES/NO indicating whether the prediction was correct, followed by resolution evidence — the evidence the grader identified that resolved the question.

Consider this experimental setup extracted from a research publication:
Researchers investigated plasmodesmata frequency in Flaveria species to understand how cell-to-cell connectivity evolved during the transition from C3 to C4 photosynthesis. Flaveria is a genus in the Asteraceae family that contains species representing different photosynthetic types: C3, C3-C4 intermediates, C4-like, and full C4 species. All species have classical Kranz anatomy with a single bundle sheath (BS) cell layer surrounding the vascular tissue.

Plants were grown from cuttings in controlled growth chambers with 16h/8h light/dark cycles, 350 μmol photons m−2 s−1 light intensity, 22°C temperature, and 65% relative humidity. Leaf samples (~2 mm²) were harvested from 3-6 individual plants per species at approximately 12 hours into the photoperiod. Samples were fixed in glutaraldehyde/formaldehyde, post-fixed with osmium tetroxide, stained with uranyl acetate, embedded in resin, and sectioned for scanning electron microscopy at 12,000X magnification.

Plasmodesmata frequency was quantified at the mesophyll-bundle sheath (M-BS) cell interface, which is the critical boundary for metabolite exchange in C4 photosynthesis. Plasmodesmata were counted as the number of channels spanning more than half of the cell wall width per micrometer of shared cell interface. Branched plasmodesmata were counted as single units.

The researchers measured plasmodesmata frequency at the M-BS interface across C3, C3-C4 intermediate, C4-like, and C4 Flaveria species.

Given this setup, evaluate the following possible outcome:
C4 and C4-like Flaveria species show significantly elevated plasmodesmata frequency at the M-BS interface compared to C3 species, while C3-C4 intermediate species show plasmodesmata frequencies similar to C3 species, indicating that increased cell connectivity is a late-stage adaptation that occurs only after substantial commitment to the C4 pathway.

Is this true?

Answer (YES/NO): NO